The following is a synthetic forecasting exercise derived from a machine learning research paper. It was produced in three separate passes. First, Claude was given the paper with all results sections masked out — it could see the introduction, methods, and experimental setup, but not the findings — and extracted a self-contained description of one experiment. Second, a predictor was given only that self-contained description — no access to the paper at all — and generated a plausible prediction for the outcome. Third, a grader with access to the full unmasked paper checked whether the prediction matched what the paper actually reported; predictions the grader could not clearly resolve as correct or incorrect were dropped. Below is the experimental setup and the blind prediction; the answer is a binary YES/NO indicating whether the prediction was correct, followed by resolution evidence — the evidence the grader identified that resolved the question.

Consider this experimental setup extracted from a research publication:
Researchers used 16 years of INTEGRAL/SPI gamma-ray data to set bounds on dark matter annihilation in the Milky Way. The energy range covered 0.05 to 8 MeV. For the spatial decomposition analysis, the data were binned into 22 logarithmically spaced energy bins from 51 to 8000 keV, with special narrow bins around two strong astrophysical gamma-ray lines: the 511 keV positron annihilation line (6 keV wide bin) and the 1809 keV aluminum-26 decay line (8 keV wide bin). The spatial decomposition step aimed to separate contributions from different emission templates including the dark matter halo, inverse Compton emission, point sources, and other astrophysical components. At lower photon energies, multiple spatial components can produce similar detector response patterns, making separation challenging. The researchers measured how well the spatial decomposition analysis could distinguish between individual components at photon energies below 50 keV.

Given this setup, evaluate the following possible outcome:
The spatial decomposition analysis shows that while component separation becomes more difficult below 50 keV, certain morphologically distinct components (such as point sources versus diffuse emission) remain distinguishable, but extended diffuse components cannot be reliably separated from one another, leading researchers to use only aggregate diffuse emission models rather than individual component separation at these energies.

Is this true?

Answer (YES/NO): NO